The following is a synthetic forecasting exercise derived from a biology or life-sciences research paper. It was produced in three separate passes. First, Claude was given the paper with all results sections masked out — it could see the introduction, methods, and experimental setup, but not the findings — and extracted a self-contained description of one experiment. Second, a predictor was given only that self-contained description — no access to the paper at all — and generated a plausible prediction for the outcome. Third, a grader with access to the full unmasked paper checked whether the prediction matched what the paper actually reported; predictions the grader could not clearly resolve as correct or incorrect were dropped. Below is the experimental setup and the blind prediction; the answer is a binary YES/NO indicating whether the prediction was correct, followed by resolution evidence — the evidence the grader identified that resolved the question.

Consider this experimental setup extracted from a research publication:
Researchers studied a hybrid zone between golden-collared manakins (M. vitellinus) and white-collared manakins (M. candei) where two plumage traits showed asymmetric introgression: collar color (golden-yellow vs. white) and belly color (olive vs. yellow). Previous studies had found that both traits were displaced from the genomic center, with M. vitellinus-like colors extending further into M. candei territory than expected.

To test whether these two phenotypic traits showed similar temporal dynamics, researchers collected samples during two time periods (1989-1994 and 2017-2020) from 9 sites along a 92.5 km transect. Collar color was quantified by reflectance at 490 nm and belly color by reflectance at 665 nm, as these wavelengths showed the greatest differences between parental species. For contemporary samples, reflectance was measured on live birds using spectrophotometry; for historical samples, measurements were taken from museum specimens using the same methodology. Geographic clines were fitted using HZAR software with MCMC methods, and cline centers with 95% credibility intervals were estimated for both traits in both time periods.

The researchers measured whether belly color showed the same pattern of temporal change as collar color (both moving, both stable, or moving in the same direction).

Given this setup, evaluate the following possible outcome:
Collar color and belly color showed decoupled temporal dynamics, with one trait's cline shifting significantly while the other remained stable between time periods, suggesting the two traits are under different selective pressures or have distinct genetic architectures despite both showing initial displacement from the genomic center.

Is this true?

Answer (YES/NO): YES